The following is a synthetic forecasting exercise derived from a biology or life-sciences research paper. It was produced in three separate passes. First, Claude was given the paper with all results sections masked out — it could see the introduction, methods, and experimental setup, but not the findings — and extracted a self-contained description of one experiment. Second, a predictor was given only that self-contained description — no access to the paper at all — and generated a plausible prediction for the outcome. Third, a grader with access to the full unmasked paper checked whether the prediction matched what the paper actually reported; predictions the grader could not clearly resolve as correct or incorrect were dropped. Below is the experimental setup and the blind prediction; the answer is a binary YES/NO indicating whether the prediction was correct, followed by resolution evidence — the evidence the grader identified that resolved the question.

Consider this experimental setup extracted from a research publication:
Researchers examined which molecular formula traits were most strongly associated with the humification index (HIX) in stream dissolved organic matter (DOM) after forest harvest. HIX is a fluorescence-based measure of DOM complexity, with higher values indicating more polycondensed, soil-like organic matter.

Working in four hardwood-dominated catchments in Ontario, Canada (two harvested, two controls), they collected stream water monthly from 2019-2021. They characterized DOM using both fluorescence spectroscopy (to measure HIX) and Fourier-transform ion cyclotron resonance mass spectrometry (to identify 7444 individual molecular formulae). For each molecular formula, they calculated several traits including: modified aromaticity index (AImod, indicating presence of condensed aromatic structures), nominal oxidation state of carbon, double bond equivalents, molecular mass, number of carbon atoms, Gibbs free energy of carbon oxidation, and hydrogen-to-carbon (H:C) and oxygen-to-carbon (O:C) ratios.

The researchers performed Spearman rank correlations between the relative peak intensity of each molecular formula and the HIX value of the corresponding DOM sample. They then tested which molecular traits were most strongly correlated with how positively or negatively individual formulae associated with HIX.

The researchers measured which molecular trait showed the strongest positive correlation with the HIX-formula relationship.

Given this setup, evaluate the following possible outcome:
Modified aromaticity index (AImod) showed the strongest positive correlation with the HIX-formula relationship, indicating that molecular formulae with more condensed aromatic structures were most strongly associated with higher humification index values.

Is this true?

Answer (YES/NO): YES